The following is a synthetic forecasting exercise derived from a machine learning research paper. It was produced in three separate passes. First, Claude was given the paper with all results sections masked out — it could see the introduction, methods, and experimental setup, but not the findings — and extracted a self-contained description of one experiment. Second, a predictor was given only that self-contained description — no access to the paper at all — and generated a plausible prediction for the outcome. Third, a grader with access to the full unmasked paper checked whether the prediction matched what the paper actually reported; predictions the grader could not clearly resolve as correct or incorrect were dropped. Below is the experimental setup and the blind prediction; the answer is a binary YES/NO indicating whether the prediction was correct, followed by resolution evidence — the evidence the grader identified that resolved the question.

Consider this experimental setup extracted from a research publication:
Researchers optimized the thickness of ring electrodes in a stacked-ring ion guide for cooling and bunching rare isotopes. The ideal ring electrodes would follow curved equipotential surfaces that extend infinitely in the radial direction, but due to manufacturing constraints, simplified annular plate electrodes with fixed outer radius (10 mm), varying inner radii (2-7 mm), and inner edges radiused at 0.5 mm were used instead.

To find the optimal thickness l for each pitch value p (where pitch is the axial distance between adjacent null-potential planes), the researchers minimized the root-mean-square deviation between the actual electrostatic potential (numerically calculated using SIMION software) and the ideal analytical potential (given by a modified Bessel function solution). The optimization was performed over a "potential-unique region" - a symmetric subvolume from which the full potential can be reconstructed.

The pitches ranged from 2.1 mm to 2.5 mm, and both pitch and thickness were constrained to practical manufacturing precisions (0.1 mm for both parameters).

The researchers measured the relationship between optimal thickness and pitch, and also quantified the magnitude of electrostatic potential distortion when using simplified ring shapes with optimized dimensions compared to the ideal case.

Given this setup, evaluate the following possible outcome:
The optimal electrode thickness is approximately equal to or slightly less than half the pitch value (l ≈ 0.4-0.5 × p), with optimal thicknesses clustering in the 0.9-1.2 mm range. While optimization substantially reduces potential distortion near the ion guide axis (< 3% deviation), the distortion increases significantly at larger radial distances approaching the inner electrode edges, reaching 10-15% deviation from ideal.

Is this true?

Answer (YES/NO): NO